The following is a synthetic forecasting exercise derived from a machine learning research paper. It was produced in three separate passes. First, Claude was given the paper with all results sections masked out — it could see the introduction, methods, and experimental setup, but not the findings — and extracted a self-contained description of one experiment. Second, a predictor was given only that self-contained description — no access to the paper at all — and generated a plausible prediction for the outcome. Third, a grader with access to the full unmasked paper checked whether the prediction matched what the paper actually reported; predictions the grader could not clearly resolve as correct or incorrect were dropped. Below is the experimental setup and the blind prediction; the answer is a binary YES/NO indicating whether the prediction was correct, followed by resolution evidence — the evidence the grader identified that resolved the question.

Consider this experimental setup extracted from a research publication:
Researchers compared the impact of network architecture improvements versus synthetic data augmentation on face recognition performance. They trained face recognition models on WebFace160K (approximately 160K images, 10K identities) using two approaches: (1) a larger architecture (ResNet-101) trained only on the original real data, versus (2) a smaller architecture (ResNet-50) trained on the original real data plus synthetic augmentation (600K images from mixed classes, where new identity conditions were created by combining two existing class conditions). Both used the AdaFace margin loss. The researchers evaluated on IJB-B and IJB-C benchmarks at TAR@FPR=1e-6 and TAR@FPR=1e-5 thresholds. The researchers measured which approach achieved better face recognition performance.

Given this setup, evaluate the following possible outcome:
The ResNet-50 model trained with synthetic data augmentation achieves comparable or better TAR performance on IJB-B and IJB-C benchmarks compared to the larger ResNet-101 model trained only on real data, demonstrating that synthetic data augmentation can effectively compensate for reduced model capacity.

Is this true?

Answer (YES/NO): YES